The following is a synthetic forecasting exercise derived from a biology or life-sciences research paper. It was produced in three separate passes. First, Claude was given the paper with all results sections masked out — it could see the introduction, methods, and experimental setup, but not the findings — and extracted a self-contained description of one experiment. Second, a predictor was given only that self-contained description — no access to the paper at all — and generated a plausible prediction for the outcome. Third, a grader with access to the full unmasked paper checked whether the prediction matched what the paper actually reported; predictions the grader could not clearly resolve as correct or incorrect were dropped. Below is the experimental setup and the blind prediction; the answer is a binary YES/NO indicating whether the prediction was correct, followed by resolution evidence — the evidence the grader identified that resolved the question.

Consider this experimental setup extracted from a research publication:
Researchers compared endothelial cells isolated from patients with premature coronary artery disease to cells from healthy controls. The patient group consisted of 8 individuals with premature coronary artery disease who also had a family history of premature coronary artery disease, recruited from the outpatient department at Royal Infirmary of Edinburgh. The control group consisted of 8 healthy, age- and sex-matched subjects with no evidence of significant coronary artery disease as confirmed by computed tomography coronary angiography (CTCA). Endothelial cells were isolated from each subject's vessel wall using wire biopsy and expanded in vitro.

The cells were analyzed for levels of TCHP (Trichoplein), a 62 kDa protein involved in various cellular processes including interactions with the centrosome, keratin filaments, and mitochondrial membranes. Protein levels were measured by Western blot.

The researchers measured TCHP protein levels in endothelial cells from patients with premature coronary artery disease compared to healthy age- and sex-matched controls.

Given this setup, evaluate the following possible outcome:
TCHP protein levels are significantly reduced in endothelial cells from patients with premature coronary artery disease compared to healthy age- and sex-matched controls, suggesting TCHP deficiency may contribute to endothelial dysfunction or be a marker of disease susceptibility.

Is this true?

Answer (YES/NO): YES